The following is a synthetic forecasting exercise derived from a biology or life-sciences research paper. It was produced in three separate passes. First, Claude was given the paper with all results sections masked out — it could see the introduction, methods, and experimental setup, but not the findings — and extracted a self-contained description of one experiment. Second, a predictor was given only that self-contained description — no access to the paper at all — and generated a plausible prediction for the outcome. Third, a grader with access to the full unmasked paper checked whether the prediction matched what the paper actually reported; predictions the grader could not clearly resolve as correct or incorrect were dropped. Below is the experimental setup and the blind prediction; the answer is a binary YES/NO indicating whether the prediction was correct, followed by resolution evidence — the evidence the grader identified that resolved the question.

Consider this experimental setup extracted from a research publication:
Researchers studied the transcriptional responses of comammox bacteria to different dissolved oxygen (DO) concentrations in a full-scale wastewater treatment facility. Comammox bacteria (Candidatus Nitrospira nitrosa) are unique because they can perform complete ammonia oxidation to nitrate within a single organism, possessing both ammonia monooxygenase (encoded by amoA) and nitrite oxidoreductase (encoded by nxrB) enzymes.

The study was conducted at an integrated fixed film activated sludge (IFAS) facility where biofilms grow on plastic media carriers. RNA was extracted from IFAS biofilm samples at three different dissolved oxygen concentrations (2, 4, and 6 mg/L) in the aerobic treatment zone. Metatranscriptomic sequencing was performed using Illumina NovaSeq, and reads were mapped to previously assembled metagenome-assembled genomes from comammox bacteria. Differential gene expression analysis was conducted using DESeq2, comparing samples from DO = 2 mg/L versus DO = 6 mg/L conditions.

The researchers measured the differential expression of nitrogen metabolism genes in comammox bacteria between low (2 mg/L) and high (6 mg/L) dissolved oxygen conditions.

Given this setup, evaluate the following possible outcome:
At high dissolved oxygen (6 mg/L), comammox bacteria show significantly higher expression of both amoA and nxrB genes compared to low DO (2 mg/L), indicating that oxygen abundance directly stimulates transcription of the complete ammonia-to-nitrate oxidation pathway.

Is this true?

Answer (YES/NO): NO